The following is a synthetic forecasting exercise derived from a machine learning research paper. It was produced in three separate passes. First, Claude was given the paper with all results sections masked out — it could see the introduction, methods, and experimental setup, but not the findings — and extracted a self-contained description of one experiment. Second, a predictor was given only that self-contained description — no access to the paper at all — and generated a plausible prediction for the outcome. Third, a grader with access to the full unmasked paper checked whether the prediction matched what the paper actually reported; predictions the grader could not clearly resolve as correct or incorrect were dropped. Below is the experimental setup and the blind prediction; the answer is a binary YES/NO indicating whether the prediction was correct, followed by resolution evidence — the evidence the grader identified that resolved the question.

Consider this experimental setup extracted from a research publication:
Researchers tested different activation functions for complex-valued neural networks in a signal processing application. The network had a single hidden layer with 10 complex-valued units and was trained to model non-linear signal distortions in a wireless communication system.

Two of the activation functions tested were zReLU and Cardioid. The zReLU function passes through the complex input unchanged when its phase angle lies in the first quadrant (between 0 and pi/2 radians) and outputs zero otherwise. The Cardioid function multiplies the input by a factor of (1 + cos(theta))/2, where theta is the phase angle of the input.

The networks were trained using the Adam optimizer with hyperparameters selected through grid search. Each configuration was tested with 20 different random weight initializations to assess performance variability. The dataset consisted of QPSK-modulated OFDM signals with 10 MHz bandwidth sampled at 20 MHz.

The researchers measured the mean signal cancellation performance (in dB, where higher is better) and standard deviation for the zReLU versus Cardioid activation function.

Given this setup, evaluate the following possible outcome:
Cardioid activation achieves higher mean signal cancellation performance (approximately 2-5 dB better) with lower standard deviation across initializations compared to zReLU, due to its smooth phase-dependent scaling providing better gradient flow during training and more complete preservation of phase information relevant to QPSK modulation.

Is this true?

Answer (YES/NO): NO